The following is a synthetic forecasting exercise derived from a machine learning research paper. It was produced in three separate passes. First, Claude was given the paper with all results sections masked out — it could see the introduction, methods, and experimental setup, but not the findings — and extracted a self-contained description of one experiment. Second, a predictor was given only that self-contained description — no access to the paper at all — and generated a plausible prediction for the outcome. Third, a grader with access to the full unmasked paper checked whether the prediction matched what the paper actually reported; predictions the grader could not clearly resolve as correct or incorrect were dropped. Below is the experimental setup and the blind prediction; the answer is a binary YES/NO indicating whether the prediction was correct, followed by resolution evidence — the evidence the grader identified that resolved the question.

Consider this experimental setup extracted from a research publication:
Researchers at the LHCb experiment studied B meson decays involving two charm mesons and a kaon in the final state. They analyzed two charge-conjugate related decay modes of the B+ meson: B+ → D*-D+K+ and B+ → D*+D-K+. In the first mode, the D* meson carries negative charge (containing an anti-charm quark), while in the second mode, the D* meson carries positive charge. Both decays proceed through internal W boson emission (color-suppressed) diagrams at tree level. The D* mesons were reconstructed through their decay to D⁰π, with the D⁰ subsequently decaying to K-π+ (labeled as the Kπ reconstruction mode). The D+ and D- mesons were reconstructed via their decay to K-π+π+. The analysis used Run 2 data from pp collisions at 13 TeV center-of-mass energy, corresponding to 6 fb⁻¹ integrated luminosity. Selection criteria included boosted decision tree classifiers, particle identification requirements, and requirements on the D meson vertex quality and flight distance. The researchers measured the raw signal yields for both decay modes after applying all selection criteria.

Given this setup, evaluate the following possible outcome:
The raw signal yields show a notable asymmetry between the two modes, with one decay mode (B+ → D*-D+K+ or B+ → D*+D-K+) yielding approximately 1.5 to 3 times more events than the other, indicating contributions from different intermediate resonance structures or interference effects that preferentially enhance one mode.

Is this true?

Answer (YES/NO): NO